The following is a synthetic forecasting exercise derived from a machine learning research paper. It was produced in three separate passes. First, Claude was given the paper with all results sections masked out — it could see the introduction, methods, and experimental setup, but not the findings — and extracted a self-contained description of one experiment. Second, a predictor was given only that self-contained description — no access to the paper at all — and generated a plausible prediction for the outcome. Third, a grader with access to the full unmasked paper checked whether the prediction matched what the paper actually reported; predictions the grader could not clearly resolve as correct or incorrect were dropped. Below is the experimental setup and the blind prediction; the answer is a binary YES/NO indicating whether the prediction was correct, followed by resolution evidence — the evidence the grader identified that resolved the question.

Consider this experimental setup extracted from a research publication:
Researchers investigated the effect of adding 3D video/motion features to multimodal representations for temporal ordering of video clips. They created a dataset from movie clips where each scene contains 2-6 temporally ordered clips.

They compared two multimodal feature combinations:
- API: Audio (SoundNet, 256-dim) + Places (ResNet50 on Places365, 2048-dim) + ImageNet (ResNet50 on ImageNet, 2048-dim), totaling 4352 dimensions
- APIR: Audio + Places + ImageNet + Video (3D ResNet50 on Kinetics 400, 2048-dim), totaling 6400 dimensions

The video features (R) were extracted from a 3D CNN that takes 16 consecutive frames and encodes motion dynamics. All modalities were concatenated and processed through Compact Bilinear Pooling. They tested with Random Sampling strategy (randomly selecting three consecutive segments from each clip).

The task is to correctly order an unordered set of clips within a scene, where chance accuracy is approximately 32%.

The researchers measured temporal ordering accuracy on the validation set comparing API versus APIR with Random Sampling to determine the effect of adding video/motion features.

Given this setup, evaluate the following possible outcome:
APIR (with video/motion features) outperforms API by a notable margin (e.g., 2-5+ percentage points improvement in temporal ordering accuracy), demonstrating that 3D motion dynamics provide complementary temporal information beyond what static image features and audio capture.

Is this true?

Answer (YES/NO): NO